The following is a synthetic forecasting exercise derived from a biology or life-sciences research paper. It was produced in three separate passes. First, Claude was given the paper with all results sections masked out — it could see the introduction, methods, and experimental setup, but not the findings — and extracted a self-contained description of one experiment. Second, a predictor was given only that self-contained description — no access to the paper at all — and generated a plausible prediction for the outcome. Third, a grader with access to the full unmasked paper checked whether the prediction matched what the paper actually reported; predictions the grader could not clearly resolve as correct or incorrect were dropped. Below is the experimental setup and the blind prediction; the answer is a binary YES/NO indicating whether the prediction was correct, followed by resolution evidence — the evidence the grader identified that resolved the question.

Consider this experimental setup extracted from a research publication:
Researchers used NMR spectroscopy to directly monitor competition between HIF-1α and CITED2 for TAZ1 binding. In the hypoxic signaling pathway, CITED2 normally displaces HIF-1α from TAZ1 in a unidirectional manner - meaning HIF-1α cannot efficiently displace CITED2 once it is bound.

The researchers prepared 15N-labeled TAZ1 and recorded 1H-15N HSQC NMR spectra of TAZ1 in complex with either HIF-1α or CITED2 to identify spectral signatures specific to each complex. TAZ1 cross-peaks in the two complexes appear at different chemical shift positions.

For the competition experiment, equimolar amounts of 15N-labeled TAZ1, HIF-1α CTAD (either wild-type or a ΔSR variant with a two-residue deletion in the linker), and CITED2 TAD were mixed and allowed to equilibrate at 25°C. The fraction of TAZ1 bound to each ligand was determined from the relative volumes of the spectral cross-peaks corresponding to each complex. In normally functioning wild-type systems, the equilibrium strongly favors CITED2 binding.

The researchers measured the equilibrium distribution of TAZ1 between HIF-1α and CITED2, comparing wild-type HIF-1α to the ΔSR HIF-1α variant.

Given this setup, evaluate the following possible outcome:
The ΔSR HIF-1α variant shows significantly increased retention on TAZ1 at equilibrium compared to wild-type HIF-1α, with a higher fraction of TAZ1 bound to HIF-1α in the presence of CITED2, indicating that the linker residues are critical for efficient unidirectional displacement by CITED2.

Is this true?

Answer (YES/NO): YES